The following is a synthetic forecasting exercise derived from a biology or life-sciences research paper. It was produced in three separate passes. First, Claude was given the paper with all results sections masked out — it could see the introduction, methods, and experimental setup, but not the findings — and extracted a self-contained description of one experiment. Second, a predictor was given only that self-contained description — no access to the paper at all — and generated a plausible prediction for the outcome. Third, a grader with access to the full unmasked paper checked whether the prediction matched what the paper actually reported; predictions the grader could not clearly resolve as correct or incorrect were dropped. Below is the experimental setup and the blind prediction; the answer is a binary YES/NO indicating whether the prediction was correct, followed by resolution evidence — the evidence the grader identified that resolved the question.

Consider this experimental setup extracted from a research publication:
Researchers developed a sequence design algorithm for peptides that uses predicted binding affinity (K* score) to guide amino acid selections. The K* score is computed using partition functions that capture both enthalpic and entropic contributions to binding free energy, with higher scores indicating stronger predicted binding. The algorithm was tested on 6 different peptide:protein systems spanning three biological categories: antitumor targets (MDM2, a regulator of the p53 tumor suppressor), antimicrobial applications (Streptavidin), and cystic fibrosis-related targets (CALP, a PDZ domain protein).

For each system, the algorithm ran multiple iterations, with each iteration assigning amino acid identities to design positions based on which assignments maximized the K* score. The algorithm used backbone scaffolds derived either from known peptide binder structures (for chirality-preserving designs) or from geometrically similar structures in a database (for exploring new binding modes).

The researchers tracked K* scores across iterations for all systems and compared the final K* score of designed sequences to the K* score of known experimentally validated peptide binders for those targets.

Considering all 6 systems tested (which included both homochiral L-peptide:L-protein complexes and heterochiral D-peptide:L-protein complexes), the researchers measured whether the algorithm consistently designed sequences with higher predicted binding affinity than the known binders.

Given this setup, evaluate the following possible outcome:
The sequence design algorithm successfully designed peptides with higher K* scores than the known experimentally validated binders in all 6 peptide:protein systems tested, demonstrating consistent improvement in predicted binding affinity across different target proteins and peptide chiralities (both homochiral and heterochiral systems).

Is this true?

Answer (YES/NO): NO